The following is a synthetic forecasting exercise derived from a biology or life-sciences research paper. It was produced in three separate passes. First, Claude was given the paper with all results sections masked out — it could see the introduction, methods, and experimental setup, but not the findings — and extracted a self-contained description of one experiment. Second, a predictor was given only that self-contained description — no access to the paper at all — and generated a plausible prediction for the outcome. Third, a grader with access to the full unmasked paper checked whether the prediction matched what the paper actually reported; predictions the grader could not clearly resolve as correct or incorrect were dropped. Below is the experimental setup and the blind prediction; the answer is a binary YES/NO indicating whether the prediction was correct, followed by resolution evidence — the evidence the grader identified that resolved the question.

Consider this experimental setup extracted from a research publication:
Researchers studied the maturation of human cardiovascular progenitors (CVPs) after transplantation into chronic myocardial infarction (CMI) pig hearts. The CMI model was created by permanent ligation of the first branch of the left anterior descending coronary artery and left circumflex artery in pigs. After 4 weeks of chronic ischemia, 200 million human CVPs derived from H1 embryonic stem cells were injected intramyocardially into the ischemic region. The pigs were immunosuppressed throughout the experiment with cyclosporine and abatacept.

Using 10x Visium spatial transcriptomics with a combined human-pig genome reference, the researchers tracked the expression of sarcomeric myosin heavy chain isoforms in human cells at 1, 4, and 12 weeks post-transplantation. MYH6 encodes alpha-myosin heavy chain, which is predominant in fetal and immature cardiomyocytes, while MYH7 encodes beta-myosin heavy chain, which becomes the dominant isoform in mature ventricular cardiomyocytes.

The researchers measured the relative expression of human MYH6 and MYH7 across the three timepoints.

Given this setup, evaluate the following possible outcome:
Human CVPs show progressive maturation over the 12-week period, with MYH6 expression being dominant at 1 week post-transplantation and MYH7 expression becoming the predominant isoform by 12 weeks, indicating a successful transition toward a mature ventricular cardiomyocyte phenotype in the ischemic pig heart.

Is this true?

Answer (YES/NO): YES